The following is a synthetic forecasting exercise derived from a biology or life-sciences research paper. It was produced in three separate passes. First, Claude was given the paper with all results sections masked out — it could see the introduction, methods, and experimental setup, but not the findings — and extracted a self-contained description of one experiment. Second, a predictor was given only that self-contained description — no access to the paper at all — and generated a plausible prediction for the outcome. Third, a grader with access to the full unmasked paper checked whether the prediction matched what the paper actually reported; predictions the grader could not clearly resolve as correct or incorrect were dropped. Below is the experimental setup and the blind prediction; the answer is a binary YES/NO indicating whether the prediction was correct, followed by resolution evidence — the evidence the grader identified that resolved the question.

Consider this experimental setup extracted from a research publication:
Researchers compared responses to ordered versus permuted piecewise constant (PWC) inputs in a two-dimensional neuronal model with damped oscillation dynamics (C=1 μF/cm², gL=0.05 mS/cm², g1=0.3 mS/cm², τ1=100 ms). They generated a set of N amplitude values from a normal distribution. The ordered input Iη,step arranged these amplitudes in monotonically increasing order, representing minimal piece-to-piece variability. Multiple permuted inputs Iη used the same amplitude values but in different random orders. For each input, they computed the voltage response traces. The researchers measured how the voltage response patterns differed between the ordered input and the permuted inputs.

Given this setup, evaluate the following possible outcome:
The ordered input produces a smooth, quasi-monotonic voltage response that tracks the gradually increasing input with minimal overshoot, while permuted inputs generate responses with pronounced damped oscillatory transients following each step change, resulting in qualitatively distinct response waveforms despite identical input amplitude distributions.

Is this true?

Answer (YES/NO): NO